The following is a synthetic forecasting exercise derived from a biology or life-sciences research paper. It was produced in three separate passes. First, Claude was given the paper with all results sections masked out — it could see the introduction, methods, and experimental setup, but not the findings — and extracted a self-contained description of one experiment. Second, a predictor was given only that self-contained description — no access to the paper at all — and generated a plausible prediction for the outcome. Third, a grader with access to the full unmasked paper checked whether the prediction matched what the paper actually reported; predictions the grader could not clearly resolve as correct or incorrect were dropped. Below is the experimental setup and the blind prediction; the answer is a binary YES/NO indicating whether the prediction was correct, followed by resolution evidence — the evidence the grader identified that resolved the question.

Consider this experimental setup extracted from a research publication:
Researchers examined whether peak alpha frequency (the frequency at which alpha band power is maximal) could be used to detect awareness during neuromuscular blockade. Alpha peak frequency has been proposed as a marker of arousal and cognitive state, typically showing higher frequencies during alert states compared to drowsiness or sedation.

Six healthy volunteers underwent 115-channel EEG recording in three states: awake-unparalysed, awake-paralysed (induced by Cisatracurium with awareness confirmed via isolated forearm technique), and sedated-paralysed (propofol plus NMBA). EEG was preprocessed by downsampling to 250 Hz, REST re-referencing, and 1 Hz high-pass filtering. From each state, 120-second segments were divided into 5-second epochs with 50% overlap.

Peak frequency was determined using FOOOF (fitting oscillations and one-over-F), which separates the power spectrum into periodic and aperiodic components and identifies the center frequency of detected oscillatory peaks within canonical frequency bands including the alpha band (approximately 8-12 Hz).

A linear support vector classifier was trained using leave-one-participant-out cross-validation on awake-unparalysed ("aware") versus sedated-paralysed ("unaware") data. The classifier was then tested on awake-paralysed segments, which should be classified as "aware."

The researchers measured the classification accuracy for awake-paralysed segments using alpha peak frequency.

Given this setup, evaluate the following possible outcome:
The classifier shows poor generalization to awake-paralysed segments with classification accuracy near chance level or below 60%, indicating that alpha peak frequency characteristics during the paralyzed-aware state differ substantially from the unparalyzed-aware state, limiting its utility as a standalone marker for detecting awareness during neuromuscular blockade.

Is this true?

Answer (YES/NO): NO